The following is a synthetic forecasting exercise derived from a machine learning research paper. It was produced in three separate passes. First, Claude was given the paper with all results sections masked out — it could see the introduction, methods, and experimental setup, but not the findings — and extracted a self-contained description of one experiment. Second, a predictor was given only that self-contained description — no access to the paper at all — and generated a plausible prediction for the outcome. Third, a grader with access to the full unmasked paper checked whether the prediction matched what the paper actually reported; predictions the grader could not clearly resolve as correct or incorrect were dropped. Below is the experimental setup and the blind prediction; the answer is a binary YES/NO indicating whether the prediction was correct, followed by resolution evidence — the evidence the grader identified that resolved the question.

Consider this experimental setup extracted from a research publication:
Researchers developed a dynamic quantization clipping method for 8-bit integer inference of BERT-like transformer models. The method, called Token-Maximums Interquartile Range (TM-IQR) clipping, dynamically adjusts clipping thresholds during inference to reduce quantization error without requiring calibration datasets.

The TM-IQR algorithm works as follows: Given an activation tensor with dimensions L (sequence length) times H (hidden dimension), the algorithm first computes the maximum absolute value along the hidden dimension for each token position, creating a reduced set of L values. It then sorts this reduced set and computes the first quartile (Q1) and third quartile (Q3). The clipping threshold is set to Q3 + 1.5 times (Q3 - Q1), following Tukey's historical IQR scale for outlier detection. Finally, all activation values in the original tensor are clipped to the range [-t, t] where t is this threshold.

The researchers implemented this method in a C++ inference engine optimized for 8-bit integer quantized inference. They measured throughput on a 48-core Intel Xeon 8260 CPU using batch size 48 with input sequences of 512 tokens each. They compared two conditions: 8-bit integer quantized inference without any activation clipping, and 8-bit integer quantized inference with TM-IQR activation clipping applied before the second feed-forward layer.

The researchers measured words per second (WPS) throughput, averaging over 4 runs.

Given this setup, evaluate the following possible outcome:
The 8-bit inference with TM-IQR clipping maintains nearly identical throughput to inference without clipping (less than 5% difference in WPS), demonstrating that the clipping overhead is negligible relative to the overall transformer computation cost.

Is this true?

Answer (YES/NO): YES